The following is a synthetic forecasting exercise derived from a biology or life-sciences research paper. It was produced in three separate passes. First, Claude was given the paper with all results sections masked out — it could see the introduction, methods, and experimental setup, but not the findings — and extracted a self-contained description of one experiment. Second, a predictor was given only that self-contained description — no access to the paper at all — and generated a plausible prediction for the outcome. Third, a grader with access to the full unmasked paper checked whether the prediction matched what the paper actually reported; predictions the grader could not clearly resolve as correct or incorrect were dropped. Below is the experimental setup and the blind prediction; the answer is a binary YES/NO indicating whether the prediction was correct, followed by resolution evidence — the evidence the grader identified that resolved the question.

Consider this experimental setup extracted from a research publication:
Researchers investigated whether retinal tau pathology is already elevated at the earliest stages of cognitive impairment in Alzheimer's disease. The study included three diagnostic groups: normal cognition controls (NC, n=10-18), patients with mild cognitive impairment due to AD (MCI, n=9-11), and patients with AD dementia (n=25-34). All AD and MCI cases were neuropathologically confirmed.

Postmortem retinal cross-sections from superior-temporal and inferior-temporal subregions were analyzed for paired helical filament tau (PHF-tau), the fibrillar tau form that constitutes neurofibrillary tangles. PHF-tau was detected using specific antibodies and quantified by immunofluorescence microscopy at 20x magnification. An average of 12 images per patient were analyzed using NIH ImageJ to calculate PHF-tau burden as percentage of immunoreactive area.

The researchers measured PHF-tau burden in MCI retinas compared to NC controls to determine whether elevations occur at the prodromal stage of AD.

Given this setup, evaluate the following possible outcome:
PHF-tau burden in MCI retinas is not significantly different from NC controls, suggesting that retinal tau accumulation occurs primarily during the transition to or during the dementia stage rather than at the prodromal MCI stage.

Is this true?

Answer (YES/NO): YES